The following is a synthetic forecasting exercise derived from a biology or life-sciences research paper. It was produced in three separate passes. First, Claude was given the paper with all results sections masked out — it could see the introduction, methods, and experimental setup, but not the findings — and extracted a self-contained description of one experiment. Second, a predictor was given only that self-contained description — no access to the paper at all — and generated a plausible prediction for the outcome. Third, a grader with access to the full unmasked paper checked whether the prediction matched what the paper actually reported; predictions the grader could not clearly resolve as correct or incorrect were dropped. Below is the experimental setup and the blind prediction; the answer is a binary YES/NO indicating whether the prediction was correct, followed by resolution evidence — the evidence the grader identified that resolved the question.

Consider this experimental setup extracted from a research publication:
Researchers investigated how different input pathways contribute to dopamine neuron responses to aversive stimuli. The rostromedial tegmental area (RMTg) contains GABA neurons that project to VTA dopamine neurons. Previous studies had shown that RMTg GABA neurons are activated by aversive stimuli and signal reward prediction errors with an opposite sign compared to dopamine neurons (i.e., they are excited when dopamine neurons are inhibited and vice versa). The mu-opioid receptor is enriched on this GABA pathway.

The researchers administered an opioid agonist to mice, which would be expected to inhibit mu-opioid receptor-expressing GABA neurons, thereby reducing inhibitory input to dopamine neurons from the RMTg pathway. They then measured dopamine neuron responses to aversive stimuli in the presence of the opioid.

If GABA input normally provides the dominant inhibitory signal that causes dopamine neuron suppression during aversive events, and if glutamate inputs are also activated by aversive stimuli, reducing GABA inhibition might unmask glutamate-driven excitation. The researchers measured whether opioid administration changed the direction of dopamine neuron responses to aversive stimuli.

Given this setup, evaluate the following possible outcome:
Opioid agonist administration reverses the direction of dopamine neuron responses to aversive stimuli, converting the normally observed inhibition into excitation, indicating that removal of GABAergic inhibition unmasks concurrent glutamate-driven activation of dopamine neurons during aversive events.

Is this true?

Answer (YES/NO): NO